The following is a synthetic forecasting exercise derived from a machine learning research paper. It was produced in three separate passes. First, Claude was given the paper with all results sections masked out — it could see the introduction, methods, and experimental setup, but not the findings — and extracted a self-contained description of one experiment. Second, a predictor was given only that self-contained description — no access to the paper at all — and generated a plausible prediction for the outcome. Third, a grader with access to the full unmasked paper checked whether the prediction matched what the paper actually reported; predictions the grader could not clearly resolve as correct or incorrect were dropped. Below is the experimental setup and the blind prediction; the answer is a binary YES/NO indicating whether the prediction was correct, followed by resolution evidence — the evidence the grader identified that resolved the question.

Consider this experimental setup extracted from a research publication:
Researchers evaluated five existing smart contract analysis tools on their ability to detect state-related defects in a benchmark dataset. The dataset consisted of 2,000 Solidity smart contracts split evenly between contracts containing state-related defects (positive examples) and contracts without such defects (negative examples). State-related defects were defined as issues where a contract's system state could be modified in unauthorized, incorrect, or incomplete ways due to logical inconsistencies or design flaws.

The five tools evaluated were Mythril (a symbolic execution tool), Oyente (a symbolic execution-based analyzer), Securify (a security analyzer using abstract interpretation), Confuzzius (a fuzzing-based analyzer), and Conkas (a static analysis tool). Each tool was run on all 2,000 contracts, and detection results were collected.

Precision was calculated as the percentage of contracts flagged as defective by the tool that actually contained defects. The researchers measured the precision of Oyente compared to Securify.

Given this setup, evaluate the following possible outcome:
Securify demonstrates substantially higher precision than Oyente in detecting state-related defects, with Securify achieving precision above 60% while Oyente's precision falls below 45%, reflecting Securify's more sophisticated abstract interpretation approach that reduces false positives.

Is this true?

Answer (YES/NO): NO